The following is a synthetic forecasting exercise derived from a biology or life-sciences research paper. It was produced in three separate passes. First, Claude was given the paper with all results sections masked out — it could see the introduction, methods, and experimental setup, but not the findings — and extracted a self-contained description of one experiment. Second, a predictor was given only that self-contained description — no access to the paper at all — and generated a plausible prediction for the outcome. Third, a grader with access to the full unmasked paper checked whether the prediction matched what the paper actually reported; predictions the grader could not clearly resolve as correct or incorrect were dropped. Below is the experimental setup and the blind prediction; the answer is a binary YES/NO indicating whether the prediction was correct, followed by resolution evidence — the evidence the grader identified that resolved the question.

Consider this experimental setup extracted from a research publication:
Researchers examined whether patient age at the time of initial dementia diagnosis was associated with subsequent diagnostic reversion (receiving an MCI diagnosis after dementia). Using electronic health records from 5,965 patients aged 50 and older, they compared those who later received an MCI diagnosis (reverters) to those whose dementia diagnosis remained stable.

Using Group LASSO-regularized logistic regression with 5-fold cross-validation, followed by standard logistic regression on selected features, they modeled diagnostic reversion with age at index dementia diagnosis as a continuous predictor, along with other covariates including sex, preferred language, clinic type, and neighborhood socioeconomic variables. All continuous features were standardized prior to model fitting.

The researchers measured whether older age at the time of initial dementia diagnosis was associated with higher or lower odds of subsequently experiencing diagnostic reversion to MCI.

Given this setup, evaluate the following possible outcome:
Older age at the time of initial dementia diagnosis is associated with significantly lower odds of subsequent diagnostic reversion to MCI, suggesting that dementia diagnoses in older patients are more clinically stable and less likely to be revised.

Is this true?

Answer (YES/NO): YES